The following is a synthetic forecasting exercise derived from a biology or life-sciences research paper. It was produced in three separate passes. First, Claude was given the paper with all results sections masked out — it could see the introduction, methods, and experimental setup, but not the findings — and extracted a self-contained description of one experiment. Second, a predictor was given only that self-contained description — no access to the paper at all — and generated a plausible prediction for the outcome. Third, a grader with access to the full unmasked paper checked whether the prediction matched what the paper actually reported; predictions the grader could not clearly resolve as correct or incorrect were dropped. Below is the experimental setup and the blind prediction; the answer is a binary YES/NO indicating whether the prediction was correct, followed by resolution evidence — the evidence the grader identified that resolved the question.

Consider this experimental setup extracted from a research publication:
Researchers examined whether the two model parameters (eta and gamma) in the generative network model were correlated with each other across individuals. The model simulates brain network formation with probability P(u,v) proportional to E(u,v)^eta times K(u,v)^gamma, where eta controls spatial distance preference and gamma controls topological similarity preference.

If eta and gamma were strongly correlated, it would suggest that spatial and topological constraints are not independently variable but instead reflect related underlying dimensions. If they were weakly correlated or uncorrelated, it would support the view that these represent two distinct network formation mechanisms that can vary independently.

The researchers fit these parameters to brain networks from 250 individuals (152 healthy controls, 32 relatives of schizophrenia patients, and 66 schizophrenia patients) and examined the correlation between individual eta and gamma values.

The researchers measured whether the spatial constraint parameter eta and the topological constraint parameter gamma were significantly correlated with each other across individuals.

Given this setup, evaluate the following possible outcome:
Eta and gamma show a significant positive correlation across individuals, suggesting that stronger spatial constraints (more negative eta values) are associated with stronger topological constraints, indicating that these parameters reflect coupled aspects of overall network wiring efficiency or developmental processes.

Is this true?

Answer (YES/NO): NO